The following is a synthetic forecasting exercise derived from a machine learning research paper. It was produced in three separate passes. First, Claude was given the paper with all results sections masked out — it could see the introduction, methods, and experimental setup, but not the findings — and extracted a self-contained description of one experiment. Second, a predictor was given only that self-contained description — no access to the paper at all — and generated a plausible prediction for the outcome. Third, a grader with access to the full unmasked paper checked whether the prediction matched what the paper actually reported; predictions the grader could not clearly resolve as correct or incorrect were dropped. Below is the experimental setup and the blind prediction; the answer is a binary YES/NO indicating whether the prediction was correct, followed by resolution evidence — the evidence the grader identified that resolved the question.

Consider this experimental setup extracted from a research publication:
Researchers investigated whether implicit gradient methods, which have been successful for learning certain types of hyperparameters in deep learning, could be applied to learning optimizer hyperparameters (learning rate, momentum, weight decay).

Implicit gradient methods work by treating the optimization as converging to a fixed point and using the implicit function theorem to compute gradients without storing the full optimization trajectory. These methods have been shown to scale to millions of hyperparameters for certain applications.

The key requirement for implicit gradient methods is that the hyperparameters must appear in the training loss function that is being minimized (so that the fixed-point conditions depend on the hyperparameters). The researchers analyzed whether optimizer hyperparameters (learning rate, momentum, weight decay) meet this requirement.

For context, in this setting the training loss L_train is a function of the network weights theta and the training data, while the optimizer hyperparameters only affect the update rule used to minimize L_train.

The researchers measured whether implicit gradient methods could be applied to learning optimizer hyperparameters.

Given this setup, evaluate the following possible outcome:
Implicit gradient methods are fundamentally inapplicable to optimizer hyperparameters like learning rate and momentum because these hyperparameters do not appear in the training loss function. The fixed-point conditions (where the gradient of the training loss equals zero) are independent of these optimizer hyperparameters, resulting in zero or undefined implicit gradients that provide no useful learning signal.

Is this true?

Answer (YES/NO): YES